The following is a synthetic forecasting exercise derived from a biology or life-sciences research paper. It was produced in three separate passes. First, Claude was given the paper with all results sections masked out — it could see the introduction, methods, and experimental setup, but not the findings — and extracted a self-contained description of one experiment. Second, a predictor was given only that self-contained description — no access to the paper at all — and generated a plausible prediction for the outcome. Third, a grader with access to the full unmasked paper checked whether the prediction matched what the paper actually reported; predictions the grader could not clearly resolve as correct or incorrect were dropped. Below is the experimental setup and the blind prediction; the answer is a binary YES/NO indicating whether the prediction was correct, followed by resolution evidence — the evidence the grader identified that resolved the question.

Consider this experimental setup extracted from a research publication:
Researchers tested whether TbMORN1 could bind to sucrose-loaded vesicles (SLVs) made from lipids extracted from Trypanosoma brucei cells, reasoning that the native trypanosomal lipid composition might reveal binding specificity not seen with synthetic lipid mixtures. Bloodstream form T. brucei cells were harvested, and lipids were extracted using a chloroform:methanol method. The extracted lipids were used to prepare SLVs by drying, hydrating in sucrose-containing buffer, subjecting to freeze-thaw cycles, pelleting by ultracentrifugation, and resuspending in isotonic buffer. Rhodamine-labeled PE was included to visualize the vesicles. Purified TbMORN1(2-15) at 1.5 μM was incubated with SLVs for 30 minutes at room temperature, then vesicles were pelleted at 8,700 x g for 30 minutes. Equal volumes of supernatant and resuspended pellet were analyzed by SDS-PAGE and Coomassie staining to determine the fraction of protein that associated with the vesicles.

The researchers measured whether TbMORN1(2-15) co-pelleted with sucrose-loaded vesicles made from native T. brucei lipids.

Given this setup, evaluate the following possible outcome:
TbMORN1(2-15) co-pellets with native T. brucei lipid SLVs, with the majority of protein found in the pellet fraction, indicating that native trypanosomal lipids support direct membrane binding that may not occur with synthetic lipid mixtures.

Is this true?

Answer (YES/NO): NO